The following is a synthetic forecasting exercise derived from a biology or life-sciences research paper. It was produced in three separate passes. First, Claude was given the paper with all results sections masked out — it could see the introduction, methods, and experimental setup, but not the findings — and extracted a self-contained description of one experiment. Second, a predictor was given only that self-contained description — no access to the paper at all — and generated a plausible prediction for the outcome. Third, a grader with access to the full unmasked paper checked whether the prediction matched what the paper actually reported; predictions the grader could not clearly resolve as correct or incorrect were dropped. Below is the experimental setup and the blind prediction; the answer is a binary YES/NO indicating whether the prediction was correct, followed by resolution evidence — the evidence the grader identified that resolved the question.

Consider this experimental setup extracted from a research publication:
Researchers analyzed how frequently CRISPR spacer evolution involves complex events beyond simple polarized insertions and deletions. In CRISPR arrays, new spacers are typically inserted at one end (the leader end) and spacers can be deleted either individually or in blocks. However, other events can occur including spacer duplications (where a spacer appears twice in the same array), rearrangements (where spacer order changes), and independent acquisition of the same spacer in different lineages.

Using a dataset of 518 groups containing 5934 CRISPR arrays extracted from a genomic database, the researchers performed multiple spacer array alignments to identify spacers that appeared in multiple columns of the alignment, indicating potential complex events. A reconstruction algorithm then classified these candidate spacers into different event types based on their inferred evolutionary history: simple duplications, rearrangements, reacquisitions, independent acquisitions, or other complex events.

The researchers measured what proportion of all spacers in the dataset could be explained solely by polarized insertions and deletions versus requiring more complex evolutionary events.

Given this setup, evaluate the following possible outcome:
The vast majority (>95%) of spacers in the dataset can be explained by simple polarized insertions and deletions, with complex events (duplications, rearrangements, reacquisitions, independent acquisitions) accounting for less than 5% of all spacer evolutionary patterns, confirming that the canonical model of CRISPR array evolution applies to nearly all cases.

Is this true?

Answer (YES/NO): YES